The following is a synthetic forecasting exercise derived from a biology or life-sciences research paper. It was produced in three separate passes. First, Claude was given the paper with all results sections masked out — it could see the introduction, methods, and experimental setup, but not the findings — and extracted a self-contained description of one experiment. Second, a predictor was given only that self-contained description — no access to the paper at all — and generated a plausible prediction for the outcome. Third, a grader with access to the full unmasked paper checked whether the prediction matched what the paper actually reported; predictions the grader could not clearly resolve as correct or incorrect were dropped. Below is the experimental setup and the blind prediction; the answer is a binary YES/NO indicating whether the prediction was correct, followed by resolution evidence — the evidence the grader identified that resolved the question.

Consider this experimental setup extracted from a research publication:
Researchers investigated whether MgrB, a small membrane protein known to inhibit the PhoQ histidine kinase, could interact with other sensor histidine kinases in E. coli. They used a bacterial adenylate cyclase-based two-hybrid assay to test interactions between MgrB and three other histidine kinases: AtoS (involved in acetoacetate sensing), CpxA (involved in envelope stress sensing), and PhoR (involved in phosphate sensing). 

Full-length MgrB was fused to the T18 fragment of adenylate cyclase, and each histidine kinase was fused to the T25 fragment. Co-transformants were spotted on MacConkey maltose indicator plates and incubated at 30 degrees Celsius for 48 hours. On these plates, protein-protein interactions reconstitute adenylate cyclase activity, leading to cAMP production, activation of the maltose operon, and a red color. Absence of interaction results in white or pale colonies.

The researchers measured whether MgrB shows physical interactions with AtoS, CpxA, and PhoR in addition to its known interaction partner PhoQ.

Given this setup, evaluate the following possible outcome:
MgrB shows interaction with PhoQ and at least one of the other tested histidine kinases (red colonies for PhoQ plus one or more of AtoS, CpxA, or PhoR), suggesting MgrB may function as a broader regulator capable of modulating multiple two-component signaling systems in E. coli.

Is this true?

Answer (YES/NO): NO